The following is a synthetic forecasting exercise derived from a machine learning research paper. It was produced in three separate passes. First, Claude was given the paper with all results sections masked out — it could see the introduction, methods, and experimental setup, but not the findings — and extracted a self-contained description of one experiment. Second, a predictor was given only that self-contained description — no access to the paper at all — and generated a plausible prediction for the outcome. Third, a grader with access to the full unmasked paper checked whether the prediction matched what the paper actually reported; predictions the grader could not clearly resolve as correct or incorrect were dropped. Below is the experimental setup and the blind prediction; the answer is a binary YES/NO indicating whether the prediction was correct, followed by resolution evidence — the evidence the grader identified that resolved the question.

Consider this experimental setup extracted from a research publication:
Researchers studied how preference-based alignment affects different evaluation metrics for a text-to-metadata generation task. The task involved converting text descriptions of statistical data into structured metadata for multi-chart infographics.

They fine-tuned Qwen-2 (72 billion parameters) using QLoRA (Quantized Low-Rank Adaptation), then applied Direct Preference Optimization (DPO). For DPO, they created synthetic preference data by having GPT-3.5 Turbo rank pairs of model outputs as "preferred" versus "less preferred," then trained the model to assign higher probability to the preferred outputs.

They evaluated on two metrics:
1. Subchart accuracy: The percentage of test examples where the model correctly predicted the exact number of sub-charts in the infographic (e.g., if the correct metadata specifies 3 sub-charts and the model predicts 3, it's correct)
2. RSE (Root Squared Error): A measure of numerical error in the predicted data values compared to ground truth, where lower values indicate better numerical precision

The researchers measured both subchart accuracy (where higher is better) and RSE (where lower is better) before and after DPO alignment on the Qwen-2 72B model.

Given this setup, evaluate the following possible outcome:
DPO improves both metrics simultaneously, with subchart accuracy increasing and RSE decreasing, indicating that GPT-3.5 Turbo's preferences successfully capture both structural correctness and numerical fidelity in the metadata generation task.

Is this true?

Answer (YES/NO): YES